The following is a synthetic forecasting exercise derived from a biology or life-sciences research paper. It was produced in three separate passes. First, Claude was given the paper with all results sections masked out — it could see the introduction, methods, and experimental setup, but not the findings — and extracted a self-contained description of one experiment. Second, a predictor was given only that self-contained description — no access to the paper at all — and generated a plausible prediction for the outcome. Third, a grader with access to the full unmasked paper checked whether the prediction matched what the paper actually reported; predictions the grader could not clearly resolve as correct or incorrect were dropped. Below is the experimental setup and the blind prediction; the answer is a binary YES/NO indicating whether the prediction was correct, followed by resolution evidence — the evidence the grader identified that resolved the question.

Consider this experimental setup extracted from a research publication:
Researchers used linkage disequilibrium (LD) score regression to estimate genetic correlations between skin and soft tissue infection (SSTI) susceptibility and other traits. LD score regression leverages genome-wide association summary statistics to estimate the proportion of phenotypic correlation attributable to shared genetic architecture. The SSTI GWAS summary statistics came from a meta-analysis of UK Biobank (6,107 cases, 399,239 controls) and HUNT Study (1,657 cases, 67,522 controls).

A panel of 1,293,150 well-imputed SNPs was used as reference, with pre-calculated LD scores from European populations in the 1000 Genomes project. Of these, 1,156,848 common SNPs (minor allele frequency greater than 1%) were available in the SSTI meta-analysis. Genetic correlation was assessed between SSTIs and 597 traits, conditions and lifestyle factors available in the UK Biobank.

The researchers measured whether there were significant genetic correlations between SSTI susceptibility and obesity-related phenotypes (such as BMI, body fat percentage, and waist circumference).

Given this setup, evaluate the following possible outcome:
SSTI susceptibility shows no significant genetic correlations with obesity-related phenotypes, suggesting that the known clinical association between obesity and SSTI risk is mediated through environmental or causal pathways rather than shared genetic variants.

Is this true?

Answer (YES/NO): NO